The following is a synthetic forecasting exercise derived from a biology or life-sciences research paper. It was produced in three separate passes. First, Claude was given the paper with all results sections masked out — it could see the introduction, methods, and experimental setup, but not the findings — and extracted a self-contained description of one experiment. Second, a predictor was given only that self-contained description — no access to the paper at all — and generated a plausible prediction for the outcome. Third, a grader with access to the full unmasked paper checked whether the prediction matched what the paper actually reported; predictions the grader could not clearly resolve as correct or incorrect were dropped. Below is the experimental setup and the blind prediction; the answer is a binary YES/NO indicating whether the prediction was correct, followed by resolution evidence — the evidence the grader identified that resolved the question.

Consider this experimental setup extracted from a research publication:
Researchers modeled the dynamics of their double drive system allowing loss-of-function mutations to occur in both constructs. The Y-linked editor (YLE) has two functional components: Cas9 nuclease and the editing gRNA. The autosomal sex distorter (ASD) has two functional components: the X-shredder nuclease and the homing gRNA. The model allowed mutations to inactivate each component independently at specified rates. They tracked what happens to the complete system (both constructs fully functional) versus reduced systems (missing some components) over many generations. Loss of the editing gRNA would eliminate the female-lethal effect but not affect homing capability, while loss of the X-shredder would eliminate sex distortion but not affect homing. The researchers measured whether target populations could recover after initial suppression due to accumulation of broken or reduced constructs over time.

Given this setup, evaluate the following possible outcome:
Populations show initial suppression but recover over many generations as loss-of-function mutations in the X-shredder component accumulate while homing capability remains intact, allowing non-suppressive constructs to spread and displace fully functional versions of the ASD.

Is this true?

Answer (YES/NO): NO